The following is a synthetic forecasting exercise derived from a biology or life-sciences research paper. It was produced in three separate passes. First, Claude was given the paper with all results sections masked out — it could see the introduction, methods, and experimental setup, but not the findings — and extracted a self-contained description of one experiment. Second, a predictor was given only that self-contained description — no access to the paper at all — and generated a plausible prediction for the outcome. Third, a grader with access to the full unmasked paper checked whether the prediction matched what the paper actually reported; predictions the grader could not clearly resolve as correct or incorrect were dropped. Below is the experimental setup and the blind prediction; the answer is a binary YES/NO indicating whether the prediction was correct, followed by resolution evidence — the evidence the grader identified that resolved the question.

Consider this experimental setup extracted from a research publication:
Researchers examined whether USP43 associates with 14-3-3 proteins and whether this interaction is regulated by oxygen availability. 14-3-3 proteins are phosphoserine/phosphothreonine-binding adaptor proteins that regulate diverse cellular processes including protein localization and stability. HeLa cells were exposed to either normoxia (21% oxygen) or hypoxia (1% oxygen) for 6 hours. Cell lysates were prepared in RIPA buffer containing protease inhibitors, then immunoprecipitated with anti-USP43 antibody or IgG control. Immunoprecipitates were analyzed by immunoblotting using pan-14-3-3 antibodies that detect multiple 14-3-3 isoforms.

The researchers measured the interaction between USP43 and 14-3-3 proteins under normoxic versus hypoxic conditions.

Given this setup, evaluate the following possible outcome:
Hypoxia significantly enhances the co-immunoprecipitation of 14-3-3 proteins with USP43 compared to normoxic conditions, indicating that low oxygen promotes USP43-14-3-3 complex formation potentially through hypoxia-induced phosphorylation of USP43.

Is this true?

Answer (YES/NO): YES